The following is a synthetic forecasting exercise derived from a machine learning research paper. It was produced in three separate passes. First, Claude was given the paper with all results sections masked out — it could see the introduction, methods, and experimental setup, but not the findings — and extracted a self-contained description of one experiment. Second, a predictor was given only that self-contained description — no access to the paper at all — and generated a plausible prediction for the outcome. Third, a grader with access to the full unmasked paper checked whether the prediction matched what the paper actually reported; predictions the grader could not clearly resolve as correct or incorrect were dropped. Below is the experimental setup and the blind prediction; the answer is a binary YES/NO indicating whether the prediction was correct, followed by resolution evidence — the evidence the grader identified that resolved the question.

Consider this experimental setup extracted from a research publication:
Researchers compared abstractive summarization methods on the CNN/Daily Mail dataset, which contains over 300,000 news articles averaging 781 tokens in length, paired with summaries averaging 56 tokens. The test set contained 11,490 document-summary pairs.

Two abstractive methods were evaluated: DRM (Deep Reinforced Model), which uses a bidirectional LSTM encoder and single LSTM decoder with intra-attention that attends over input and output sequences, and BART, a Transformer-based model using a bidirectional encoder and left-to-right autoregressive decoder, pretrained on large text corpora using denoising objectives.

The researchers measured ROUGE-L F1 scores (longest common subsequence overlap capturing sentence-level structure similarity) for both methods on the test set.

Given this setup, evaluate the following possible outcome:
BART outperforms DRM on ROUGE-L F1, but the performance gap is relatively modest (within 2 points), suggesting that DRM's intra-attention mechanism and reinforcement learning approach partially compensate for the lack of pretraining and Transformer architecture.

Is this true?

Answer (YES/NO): NO